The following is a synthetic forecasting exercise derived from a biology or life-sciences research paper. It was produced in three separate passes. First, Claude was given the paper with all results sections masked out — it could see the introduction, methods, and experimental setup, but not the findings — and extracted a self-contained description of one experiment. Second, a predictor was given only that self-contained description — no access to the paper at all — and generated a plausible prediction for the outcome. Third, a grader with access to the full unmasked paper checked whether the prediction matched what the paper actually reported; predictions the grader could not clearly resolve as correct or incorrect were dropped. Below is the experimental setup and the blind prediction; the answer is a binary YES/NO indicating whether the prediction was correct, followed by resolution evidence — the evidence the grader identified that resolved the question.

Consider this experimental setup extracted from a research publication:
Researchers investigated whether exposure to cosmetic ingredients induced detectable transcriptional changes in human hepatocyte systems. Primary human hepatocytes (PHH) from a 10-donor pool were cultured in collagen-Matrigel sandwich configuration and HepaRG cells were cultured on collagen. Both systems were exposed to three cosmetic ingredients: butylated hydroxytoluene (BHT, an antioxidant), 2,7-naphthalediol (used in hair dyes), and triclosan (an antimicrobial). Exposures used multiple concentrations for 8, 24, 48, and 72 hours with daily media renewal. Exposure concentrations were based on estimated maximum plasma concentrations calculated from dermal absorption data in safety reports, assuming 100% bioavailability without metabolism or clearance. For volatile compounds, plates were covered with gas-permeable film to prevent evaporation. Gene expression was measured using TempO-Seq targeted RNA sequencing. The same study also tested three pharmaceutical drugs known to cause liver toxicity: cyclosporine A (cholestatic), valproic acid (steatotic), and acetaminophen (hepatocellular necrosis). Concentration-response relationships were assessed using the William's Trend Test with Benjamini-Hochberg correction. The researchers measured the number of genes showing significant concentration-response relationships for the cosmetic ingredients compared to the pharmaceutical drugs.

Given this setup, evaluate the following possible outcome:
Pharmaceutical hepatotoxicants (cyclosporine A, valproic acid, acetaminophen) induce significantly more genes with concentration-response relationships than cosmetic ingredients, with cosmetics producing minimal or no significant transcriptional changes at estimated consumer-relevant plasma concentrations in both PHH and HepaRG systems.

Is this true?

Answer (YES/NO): YES